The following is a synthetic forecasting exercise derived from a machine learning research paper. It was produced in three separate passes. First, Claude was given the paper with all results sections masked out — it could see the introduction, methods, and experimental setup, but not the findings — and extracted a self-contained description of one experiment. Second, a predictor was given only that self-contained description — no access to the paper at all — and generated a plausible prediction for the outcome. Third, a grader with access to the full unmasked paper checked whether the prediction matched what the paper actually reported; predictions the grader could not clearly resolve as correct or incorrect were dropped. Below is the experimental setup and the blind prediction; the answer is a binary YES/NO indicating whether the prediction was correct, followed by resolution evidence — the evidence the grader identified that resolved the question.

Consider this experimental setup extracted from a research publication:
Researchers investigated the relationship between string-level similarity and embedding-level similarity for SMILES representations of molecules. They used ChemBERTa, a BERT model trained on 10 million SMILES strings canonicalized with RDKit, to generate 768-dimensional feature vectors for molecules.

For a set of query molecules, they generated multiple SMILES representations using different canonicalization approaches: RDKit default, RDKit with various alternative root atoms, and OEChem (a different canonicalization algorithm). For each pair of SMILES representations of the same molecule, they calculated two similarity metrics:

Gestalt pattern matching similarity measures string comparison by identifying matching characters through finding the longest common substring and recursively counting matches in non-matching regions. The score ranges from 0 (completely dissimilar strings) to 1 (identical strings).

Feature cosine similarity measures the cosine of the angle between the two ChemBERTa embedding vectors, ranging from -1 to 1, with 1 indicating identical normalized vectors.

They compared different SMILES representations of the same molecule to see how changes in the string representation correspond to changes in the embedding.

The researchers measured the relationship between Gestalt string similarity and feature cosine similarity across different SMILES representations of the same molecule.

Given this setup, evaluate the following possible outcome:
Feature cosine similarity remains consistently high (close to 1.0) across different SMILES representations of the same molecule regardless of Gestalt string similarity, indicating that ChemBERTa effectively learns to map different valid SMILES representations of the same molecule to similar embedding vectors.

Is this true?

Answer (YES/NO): NO